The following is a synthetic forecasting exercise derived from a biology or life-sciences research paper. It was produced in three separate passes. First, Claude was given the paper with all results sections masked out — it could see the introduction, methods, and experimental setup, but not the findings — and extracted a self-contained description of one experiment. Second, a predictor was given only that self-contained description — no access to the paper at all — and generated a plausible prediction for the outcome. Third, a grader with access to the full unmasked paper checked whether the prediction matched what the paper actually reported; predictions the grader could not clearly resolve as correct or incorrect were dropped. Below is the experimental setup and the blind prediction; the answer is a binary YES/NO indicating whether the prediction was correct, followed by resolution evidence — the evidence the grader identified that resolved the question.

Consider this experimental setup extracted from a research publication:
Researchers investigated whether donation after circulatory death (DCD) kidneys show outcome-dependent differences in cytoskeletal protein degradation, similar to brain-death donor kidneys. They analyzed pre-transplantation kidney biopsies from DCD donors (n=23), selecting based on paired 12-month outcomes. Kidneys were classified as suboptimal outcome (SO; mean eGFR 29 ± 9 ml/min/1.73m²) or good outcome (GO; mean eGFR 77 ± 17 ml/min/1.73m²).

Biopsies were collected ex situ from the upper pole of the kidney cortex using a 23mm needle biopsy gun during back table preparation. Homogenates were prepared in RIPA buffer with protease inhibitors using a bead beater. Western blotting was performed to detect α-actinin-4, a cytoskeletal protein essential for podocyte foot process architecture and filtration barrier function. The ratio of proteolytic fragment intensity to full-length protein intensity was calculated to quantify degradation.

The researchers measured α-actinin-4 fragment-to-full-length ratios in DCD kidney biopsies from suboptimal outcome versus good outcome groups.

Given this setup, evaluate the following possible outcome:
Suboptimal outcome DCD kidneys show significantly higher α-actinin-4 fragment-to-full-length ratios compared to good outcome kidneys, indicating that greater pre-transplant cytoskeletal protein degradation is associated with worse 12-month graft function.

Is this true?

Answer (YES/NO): NO